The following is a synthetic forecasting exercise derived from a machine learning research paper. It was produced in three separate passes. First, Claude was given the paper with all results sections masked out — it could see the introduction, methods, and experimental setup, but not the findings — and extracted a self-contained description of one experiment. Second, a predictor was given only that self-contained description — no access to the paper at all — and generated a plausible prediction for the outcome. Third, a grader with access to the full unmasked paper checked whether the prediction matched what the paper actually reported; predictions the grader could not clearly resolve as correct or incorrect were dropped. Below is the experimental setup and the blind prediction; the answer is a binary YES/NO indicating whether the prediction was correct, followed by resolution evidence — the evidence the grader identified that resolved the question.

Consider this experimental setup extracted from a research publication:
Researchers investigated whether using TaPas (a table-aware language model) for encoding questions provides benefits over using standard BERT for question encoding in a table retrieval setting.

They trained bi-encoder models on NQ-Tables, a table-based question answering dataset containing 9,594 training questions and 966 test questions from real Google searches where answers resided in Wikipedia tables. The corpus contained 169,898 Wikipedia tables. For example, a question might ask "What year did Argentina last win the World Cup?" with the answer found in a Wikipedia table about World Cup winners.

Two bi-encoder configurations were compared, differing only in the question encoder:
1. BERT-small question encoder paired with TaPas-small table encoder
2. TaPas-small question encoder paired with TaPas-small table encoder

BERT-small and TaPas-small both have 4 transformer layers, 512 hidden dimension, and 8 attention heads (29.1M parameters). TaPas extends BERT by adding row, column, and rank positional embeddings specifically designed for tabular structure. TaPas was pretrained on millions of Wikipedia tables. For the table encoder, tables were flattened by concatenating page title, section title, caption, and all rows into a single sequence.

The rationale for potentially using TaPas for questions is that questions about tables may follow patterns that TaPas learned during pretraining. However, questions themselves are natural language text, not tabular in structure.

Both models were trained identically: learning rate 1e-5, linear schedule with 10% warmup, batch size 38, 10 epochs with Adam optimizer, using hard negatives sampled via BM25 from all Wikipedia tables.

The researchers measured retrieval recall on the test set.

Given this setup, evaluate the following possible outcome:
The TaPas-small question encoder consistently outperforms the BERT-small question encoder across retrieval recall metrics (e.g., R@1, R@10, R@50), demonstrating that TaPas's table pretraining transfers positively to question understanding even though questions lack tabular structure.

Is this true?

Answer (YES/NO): YES